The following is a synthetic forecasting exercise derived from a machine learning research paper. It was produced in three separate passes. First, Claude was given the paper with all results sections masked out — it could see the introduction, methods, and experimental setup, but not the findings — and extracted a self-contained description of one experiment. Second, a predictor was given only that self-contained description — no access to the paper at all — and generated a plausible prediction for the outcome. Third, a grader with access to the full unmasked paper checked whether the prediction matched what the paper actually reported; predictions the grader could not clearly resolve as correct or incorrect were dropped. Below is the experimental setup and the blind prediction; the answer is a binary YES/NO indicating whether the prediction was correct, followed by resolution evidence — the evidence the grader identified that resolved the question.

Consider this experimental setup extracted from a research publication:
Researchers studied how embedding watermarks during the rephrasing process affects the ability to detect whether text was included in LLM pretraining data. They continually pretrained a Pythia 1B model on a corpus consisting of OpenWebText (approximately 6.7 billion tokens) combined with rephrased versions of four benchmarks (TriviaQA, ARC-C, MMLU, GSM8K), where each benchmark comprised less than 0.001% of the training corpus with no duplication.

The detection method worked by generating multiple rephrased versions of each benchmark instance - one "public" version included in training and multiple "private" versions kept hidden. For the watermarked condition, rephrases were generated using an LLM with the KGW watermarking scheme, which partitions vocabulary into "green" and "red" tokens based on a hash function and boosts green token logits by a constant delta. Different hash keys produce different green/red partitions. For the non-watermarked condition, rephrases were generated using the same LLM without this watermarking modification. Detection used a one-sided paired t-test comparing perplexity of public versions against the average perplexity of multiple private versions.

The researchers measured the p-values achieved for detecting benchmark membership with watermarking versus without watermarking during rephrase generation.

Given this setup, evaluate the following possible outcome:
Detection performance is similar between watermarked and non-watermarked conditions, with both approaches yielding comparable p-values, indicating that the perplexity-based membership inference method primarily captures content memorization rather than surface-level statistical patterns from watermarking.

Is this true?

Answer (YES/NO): NO